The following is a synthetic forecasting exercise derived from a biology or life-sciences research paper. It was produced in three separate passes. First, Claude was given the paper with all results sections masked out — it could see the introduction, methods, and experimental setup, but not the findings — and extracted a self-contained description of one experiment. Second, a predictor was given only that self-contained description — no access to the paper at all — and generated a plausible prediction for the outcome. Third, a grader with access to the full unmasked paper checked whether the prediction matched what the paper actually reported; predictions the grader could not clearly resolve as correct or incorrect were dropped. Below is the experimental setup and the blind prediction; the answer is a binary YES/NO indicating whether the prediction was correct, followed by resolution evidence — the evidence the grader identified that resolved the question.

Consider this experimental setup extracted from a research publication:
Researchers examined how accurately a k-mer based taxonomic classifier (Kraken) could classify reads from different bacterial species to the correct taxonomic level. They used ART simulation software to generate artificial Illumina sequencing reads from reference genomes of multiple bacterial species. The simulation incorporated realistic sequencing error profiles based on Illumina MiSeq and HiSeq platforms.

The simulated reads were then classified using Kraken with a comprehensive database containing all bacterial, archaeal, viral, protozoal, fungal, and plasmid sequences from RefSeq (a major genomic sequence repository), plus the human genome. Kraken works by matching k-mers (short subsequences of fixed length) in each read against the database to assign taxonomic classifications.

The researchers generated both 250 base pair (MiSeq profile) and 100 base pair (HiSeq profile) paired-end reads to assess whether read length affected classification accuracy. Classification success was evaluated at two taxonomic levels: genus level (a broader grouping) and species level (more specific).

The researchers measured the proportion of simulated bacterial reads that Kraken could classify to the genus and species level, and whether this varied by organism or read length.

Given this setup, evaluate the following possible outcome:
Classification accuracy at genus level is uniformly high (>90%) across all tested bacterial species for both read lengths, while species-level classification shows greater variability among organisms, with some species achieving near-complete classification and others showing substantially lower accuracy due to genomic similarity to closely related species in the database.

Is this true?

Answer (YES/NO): YES